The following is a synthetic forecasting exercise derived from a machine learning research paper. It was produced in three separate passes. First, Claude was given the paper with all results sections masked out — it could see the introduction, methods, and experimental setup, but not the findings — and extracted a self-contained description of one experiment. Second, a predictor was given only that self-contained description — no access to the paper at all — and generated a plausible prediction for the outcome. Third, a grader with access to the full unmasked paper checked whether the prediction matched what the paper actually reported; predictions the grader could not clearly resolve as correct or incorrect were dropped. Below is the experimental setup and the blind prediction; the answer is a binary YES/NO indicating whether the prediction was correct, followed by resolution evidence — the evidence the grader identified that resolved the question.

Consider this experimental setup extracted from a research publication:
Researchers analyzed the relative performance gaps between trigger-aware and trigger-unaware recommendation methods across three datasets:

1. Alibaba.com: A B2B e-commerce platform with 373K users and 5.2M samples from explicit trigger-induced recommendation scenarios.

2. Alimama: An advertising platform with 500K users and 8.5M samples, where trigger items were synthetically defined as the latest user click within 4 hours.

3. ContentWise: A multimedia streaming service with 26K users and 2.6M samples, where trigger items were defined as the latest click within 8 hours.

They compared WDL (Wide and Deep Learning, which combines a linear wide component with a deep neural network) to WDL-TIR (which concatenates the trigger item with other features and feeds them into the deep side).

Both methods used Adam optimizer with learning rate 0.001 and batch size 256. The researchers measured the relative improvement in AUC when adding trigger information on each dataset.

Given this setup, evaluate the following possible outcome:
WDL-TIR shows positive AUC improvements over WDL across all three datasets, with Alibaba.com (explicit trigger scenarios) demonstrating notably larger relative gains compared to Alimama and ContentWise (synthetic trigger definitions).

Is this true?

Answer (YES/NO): YES